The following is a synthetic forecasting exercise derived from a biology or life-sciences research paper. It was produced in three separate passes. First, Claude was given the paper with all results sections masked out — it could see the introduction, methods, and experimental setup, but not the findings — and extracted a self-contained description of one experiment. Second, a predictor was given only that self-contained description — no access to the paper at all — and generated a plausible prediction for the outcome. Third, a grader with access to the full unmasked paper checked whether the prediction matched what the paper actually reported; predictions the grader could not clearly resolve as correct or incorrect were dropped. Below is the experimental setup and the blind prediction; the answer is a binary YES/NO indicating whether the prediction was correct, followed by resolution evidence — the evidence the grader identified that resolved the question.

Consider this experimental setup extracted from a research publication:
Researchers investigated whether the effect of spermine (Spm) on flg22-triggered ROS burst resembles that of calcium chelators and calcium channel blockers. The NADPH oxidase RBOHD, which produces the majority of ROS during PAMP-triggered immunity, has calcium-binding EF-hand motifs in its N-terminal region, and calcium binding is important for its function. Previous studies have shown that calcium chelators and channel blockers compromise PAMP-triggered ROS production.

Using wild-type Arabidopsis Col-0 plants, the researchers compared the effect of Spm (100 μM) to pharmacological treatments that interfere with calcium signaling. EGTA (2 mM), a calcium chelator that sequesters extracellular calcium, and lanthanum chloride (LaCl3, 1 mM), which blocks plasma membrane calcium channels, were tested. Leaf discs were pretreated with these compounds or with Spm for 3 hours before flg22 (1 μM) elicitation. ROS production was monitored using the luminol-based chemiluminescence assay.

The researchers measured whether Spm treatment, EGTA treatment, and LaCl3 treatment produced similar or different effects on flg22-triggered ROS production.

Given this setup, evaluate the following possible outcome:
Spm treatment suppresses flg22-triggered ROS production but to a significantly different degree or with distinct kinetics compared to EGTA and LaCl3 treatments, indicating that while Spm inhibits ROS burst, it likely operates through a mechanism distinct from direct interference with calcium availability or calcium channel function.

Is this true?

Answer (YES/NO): NO